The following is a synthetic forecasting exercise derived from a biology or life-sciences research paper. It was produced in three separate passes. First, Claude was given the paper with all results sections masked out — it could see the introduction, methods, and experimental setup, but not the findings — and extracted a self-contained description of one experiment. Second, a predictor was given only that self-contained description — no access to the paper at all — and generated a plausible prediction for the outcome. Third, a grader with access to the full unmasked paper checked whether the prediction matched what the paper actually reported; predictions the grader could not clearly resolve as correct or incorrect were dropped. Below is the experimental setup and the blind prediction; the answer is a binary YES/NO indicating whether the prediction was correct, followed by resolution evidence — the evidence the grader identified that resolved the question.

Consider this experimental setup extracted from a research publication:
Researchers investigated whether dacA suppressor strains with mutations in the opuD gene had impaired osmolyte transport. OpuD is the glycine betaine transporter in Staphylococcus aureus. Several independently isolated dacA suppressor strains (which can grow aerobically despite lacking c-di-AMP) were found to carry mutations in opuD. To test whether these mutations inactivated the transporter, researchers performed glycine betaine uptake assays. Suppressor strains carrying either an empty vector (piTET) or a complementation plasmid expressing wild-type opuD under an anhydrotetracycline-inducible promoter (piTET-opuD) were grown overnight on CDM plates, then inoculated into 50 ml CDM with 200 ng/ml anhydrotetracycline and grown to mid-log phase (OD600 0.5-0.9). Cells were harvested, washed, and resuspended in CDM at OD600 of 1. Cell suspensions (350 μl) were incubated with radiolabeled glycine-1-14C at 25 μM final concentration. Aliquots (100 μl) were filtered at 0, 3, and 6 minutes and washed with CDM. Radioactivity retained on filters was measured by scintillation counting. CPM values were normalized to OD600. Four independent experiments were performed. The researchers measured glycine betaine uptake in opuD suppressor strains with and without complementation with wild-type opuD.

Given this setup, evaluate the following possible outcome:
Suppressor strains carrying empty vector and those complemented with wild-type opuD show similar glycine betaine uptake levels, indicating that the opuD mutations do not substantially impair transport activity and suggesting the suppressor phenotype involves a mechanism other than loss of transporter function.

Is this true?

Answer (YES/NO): NO